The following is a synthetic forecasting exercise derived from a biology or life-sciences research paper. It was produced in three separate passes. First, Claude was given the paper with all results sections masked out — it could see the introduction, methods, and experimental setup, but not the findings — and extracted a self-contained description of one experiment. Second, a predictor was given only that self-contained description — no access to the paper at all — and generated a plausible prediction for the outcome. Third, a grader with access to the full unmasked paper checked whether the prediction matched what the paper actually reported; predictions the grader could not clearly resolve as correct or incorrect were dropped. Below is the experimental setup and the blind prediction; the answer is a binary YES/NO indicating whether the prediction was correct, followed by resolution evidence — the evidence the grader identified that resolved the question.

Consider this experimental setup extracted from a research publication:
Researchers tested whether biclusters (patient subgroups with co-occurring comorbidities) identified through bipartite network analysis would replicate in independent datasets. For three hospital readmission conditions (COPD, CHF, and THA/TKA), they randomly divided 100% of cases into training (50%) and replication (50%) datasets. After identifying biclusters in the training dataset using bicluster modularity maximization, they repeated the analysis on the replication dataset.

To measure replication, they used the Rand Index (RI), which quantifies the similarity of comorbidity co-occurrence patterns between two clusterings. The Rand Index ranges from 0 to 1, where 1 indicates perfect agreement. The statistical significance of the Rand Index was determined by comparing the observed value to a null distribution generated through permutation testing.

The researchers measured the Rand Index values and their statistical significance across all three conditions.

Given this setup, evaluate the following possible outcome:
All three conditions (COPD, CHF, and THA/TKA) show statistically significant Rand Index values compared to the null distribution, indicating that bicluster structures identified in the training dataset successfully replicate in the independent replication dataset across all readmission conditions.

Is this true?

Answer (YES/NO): YES